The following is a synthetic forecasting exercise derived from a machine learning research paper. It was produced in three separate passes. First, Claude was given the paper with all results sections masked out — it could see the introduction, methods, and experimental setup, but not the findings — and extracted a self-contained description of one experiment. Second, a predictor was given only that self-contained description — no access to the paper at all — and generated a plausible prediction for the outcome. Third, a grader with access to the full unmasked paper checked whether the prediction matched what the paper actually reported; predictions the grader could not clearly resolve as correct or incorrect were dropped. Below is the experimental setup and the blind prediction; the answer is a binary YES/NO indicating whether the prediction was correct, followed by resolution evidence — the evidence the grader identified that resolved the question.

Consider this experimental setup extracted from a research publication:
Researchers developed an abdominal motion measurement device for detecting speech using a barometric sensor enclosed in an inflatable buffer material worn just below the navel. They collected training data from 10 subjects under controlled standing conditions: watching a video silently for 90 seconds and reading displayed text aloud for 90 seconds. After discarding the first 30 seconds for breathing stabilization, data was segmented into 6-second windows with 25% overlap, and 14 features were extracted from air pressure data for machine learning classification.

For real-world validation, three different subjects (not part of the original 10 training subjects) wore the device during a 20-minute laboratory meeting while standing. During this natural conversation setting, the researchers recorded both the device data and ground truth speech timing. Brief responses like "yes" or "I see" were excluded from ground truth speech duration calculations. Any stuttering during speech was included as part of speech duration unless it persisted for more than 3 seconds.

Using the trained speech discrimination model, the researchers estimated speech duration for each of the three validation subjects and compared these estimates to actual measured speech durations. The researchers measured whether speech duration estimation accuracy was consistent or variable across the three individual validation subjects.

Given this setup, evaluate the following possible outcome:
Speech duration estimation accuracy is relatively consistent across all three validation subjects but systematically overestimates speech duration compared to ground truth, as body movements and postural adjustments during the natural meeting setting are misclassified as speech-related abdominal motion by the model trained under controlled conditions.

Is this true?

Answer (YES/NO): YES